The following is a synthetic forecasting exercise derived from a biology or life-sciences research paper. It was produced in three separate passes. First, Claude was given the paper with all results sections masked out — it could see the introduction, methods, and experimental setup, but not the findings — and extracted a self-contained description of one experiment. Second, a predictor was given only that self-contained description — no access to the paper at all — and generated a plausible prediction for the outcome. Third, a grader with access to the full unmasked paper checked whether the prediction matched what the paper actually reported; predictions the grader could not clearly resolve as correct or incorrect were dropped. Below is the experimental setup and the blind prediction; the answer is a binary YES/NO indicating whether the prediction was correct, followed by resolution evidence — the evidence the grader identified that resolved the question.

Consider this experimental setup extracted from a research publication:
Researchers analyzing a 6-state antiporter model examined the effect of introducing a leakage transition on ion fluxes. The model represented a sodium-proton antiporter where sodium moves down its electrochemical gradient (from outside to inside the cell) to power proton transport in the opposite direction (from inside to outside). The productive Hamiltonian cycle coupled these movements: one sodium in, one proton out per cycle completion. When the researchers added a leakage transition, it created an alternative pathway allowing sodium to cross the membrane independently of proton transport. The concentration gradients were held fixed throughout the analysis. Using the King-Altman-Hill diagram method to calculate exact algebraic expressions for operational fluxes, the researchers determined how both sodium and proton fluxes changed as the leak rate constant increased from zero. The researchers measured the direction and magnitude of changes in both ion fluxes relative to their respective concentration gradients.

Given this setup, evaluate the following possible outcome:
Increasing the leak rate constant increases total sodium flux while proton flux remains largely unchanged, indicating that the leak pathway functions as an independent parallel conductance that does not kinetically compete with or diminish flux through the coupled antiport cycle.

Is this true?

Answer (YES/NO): NO